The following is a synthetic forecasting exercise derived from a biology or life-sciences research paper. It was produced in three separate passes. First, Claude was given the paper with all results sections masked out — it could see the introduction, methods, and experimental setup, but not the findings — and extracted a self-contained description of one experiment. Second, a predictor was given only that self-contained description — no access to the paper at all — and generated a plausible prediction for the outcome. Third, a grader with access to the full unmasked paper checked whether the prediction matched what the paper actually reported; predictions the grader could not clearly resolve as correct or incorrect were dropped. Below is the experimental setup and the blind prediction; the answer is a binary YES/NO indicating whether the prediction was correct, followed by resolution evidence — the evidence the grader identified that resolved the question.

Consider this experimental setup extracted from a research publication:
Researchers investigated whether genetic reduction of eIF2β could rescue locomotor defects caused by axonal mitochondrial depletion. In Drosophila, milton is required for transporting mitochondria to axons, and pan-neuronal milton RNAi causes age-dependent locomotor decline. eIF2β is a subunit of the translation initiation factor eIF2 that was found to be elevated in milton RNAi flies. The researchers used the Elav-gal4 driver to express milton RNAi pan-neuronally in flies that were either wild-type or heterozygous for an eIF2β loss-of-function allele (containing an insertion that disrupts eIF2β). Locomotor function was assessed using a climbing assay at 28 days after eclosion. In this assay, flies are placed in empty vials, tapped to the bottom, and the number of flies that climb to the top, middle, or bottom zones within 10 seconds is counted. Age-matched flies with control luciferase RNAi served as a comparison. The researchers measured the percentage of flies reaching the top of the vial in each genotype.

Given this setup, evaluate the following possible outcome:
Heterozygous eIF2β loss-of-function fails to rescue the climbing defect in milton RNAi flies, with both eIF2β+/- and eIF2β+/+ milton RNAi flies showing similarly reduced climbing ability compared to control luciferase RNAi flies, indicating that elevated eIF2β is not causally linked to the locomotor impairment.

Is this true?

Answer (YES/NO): NO